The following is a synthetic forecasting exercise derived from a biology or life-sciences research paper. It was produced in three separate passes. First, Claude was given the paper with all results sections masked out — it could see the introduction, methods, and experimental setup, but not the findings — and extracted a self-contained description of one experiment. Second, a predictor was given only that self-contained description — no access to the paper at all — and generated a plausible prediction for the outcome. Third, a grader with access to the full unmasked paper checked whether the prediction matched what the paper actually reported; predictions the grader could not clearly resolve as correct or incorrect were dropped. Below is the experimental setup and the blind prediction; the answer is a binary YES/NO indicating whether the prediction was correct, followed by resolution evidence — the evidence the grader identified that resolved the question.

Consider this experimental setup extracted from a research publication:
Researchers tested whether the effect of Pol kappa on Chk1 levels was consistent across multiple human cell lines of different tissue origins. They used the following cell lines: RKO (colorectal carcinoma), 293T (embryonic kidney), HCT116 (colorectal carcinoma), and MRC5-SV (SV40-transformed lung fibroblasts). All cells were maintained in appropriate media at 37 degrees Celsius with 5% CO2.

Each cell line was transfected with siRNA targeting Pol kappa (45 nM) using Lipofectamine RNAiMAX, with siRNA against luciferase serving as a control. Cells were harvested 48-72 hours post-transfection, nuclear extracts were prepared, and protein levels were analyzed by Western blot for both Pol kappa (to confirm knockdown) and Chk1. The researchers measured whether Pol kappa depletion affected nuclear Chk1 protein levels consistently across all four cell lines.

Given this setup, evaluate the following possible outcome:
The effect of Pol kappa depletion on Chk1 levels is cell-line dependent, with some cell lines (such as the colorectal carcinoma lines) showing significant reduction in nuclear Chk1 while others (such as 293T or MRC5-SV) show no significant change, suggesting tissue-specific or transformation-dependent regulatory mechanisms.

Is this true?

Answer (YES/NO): NO